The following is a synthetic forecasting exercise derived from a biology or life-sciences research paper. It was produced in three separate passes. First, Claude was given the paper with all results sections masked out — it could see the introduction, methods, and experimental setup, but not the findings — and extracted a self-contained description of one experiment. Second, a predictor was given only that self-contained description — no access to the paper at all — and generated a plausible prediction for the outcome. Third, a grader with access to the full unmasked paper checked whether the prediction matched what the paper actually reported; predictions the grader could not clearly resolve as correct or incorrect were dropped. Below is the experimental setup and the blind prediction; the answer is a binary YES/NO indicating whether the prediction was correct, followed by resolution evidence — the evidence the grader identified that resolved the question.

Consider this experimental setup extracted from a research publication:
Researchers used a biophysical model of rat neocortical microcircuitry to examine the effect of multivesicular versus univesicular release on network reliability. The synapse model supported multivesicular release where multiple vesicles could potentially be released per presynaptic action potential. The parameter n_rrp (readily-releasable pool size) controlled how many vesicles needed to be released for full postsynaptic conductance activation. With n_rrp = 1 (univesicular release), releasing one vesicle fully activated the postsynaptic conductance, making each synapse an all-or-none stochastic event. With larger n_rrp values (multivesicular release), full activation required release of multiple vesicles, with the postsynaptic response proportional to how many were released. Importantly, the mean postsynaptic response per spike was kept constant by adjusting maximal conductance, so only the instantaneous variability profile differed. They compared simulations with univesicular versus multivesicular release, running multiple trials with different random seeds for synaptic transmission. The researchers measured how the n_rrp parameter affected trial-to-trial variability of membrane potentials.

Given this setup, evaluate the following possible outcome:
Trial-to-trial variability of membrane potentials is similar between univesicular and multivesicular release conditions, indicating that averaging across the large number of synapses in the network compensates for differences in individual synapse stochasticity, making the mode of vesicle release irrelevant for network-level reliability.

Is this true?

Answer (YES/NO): NO